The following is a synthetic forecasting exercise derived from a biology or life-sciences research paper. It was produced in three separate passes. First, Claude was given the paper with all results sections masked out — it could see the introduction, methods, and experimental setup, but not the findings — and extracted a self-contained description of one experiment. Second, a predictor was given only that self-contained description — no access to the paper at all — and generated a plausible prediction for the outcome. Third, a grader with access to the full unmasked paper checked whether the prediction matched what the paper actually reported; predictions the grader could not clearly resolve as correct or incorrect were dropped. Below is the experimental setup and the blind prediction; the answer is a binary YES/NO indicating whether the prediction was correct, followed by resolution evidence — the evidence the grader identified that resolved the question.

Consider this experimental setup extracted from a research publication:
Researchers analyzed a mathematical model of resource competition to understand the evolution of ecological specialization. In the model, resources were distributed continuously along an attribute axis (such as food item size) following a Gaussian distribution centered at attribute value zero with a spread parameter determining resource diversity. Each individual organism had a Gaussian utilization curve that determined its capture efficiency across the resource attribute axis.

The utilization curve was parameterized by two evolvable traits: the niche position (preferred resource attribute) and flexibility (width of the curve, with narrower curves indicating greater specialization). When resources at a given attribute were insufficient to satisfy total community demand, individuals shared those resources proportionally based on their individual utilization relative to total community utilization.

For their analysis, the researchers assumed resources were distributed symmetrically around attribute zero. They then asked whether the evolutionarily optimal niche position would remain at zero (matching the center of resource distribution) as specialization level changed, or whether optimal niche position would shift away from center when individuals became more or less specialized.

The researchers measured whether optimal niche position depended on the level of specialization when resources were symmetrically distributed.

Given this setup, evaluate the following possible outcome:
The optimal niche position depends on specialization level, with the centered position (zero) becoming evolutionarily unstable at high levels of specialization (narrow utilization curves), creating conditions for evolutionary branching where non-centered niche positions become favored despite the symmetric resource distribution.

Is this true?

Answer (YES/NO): NO